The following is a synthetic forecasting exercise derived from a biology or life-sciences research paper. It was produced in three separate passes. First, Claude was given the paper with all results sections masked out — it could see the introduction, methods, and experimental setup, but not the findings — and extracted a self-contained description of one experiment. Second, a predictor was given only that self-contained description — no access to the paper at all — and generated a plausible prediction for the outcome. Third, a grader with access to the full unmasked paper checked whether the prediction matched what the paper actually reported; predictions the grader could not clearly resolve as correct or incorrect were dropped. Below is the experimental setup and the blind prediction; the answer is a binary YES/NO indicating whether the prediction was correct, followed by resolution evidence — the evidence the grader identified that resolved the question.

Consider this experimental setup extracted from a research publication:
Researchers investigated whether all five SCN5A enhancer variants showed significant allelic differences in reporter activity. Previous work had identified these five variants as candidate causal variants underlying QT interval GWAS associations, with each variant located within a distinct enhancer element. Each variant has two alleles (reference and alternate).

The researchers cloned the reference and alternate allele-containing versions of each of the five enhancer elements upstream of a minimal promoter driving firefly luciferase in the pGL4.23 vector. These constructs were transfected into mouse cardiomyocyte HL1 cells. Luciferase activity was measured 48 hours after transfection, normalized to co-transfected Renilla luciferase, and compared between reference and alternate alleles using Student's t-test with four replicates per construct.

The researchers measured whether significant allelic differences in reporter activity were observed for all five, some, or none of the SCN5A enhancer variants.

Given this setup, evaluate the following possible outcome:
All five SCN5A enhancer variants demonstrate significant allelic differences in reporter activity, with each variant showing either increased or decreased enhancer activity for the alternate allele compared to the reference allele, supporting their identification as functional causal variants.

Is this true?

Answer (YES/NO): YES